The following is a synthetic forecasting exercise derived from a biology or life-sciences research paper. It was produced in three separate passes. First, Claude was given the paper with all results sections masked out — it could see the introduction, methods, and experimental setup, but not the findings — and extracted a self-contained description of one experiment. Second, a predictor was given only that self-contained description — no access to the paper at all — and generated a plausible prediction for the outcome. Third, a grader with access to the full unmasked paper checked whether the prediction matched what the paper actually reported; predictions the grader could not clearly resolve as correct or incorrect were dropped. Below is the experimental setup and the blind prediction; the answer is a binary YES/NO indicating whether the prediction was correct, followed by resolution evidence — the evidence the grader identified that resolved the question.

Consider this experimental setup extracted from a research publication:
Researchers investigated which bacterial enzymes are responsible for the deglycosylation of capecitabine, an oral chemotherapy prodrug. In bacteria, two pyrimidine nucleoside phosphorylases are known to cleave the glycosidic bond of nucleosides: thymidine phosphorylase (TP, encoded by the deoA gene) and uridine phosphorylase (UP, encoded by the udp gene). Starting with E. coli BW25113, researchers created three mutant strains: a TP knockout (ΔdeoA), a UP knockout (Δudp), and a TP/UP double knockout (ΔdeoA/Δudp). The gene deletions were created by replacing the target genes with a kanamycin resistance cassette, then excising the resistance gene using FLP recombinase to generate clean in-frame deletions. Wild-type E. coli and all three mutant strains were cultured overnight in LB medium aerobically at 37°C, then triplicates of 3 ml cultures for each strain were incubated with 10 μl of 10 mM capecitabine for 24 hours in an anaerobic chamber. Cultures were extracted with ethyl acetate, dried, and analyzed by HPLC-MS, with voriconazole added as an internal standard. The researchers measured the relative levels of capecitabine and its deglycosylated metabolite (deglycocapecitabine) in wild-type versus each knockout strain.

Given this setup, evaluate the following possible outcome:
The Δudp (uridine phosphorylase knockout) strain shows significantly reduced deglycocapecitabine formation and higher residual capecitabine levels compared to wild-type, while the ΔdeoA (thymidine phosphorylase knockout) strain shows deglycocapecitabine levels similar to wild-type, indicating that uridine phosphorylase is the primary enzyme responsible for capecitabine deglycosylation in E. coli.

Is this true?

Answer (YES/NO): NO